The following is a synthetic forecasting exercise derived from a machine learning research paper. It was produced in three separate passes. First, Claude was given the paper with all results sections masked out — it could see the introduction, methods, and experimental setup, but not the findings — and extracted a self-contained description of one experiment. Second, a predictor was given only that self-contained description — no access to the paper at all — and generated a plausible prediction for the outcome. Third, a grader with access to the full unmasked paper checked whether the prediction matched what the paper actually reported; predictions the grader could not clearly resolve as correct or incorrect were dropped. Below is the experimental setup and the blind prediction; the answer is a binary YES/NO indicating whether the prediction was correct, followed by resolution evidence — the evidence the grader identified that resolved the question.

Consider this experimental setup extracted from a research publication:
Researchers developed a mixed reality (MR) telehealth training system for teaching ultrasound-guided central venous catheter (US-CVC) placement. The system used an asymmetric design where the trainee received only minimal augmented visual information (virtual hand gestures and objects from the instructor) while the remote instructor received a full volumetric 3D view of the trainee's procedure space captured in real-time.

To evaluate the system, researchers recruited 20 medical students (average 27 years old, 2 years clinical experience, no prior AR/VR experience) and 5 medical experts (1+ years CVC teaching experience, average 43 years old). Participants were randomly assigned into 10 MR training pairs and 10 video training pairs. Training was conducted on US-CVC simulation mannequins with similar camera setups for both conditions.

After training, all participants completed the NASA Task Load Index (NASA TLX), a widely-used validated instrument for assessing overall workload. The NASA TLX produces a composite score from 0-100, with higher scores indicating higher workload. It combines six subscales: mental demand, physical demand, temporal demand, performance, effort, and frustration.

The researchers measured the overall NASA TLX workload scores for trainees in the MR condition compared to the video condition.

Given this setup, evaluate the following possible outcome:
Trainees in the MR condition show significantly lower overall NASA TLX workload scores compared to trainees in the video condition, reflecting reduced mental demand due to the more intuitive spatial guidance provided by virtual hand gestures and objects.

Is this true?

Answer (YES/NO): NO